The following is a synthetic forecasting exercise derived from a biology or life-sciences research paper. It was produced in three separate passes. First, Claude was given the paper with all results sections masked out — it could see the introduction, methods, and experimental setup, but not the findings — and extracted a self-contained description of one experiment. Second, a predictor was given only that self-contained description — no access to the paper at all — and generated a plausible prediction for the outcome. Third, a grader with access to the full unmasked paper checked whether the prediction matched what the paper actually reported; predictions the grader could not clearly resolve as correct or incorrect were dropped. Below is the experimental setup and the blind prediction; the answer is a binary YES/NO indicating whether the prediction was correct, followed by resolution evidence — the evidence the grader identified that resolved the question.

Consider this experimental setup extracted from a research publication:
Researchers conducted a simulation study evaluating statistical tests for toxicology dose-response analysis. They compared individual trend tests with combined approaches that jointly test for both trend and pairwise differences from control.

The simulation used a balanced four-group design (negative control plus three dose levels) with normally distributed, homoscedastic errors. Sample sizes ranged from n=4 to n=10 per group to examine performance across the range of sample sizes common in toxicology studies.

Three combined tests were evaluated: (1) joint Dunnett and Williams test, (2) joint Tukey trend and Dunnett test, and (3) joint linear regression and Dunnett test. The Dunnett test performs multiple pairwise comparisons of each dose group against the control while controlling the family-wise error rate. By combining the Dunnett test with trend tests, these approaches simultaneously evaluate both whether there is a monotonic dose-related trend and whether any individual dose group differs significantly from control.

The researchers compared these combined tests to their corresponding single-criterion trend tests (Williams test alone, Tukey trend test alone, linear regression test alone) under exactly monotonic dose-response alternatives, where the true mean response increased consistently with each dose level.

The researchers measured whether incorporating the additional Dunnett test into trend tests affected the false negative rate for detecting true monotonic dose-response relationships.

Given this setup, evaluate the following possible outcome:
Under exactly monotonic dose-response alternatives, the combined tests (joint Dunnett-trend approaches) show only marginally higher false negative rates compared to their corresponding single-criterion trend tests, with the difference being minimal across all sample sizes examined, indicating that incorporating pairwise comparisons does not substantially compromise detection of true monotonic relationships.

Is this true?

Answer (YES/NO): YES